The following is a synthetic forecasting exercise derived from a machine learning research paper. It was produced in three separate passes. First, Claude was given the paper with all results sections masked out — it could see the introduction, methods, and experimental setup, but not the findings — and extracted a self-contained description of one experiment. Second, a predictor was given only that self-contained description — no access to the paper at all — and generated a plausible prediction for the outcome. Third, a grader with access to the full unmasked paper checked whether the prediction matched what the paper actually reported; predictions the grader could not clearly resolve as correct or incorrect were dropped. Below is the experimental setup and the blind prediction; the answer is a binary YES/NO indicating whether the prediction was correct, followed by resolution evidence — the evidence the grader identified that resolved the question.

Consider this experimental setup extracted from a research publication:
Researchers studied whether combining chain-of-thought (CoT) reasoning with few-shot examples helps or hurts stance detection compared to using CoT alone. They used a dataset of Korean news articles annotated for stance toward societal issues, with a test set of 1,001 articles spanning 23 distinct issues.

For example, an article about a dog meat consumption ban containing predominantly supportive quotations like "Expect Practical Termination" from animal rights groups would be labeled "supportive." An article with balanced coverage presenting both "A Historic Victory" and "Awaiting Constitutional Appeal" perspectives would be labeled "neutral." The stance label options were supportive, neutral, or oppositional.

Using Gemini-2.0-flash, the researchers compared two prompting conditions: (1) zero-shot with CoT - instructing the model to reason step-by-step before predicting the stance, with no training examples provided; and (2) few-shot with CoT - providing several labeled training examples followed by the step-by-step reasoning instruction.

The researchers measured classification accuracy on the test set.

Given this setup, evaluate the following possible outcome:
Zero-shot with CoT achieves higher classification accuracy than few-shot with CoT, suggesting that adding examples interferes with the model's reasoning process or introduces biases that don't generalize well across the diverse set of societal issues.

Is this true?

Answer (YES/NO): YES